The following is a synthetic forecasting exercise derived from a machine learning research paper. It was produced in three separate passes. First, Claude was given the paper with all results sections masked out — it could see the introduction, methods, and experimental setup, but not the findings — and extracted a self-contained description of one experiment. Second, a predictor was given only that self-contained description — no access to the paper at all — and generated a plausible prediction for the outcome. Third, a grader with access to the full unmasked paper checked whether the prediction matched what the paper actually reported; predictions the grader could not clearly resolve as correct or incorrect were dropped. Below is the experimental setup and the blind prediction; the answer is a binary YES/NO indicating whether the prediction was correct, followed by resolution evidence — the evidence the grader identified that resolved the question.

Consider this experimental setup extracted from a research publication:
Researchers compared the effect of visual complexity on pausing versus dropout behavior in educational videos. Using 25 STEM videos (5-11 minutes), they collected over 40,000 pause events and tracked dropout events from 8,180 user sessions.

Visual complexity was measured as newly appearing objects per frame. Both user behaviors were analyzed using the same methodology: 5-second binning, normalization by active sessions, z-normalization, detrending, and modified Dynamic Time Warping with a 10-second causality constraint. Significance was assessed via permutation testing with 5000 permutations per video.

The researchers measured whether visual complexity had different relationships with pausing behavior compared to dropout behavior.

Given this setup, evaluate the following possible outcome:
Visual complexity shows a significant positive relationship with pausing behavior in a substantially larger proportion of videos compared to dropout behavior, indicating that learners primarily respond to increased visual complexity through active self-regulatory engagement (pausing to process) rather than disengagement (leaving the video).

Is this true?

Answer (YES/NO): NO